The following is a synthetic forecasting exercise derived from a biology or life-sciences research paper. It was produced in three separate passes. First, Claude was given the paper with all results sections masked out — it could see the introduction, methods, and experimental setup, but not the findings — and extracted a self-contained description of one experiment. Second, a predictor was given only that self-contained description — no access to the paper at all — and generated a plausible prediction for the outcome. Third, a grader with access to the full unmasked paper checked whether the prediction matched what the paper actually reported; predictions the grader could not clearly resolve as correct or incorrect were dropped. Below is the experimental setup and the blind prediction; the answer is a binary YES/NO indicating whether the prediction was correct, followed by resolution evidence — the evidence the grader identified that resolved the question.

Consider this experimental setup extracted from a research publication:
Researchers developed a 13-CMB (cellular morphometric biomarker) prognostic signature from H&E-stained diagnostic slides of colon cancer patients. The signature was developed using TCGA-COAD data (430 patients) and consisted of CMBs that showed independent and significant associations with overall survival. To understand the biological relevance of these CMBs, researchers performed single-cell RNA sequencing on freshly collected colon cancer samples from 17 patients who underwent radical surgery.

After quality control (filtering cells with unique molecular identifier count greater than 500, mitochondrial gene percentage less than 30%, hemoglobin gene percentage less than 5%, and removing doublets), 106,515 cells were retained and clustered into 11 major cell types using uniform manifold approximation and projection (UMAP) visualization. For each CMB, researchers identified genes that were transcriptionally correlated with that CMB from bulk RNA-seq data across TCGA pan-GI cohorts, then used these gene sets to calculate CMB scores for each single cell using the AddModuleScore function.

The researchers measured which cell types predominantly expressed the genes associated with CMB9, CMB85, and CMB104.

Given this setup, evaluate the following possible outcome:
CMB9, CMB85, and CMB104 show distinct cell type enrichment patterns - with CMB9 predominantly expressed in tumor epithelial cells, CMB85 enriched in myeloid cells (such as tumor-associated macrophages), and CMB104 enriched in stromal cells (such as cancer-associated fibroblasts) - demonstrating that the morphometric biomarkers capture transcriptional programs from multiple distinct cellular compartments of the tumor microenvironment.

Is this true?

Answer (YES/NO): NO